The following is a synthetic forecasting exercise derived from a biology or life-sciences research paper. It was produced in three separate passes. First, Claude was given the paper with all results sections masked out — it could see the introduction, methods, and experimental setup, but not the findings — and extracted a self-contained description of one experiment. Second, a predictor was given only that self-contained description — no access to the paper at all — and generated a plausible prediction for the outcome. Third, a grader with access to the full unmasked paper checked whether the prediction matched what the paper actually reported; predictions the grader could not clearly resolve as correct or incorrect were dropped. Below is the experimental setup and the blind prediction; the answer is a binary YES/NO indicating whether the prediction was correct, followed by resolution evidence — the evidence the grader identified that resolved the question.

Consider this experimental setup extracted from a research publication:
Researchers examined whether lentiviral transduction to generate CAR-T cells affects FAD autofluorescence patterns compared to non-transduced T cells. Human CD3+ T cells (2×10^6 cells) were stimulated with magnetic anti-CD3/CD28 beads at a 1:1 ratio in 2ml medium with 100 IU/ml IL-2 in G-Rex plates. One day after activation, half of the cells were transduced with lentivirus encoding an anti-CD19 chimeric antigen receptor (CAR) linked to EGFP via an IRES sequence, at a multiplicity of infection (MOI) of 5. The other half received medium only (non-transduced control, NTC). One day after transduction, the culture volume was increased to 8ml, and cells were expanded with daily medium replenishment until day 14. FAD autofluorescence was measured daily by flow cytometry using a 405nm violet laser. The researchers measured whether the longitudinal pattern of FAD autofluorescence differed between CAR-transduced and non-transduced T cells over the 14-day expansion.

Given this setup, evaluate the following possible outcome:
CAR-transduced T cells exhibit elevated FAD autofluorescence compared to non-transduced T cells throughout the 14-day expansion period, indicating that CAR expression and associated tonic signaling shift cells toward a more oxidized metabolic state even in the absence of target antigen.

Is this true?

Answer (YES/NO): NO